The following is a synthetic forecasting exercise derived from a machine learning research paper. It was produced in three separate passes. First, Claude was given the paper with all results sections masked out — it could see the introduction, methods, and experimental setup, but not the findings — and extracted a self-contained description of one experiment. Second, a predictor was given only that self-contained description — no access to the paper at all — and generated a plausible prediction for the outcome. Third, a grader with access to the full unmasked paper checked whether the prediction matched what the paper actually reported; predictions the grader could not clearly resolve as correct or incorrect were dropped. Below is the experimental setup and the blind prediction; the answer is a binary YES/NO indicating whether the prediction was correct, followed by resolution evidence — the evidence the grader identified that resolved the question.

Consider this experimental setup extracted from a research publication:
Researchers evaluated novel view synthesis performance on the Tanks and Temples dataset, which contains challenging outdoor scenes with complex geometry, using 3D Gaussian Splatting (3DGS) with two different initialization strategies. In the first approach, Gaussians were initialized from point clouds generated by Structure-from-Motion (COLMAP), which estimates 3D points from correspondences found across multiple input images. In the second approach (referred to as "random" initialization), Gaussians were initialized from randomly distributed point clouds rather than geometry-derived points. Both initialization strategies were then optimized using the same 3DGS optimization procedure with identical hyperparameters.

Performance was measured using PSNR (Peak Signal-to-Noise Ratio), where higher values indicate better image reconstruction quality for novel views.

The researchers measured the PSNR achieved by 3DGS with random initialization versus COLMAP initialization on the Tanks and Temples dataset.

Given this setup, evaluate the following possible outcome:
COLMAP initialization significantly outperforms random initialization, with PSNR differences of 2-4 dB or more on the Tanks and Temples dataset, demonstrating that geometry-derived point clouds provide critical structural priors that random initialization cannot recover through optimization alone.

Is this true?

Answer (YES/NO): NO